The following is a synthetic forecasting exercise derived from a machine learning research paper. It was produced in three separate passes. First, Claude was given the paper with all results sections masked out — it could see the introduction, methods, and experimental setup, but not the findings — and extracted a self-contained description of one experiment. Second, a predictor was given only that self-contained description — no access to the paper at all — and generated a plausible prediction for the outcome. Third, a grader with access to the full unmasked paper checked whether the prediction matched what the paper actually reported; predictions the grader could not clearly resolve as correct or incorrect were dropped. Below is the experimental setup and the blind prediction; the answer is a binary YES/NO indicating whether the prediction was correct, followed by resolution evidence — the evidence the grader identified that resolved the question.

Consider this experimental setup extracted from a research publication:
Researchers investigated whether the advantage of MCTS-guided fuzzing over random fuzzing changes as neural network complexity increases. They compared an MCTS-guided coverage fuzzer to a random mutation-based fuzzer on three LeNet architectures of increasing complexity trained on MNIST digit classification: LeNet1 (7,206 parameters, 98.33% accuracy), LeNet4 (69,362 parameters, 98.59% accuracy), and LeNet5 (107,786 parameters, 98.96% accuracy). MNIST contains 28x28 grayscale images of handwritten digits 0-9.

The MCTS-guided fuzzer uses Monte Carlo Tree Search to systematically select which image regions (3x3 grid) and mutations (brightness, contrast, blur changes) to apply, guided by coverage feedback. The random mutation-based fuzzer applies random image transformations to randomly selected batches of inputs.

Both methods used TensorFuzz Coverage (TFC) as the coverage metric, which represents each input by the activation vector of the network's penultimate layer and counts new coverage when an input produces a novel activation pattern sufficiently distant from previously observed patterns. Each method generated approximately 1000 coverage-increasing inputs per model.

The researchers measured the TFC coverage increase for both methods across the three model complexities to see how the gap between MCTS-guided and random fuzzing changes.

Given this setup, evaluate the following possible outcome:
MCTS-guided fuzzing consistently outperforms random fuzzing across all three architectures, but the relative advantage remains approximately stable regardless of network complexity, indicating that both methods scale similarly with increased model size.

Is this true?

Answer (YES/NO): NO